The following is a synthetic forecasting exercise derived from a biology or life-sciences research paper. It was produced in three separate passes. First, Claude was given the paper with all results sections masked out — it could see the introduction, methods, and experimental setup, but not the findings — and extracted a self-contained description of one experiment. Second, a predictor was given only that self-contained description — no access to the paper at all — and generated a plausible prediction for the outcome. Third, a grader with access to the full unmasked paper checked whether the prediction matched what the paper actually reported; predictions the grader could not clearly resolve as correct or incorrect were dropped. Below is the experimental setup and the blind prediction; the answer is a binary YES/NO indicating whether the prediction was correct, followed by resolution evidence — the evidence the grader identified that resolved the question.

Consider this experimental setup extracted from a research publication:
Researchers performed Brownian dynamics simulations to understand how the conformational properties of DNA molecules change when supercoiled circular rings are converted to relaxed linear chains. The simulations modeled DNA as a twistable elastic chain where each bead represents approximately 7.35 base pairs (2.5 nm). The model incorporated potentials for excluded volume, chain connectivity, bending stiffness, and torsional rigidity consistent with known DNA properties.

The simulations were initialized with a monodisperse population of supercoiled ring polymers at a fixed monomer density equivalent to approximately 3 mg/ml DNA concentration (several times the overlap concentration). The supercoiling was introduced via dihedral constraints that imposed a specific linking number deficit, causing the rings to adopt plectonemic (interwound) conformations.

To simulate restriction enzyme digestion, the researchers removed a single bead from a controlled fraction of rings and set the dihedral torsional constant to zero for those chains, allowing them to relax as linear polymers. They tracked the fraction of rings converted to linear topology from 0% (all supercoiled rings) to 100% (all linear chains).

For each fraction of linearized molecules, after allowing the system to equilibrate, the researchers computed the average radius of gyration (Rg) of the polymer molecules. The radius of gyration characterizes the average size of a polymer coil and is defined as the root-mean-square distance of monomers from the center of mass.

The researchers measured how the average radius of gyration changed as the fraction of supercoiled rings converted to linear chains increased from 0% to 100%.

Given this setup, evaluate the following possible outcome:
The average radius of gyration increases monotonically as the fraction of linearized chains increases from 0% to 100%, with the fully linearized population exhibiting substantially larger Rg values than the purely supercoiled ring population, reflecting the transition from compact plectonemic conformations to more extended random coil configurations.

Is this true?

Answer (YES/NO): YES